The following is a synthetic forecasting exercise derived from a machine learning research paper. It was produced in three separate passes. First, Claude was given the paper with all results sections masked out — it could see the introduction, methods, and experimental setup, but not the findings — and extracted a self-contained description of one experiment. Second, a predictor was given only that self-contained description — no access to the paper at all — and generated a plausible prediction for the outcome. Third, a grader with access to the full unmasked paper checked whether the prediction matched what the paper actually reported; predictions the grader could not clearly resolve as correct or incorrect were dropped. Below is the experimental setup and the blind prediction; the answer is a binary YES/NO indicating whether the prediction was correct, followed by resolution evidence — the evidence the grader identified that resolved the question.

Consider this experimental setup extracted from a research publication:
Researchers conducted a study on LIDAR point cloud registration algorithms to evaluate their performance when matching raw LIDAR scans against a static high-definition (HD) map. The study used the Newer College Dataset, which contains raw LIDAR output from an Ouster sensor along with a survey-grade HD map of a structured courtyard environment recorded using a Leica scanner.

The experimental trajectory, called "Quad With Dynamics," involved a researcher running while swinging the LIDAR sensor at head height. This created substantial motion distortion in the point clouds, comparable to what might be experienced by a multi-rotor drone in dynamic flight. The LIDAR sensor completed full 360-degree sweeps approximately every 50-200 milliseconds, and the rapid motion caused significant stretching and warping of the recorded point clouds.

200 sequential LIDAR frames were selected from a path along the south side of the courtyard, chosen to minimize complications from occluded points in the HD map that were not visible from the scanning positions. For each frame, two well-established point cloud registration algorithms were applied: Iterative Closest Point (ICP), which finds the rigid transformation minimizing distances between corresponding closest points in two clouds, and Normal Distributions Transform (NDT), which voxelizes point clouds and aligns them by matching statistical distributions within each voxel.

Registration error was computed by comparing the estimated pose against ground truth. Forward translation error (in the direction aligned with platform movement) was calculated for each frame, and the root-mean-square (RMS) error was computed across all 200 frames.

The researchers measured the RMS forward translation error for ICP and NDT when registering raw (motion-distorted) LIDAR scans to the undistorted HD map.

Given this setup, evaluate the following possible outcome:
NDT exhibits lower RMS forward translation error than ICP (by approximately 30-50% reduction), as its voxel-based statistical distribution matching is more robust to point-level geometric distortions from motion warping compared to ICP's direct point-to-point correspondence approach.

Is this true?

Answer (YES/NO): NO